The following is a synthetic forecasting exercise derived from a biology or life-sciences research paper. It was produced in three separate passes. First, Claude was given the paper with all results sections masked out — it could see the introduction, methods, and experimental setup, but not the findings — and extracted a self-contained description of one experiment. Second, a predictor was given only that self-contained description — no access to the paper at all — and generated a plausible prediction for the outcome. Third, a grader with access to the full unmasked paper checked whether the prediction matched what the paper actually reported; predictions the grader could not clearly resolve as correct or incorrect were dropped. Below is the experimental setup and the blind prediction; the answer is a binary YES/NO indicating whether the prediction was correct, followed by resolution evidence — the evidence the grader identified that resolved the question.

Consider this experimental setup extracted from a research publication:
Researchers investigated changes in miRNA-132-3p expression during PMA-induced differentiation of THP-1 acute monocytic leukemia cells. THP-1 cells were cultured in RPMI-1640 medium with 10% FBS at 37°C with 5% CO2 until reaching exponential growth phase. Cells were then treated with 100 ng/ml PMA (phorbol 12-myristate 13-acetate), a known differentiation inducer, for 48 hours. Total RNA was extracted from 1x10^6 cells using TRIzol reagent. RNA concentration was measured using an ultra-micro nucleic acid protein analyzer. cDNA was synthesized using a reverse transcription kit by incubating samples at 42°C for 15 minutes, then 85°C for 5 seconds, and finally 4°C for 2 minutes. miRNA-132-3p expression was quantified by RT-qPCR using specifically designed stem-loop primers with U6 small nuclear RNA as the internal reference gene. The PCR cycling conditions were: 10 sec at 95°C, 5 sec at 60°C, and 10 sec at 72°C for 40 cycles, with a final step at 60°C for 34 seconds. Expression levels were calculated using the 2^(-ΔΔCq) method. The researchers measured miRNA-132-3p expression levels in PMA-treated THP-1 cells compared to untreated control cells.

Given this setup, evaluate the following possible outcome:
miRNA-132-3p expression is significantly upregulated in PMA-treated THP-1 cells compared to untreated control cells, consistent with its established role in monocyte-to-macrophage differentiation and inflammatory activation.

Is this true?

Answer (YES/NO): YES